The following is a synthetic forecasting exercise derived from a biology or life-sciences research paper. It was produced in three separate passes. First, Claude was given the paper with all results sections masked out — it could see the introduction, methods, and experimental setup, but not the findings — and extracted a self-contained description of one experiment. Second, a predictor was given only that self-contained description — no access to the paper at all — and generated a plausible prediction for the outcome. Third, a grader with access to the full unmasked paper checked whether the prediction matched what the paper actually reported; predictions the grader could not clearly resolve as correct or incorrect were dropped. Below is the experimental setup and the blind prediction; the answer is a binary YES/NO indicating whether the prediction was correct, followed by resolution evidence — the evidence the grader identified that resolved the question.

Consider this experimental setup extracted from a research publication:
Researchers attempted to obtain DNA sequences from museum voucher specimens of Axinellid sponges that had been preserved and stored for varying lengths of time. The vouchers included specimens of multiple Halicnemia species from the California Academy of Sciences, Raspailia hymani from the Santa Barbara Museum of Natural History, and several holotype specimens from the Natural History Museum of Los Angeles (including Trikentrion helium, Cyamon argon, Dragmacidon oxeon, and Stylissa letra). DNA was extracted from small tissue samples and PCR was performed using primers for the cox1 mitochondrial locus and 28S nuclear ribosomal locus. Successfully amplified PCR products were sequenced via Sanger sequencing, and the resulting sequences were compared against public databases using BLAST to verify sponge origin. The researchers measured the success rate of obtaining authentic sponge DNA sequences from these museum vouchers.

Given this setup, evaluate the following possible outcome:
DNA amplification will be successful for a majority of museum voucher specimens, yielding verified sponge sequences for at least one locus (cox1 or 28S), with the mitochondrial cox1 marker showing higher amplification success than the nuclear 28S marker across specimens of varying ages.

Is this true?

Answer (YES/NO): NO